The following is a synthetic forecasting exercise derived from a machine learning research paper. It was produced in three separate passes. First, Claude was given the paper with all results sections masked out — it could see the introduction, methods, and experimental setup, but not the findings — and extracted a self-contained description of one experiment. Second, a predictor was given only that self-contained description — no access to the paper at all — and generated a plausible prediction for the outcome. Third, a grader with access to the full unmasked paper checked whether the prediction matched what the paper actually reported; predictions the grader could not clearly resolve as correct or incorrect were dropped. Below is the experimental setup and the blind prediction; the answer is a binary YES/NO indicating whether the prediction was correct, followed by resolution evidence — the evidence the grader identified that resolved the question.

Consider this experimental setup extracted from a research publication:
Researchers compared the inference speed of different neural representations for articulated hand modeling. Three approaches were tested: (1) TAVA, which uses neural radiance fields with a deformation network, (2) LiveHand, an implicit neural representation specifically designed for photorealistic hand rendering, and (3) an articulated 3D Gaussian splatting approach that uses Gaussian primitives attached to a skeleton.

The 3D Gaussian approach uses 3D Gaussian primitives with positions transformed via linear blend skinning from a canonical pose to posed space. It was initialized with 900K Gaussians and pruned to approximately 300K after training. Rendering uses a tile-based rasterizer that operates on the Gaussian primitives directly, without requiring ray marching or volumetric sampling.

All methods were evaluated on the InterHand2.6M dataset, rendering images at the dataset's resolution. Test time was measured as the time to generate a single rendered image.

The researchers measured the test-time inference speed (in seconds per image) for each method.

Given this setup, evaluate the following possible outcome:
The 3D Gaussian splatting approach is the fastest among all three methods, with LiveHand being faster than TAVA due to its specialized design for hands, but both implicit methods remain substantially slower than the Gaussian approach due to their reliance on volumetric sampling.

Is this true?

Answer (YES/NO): NO